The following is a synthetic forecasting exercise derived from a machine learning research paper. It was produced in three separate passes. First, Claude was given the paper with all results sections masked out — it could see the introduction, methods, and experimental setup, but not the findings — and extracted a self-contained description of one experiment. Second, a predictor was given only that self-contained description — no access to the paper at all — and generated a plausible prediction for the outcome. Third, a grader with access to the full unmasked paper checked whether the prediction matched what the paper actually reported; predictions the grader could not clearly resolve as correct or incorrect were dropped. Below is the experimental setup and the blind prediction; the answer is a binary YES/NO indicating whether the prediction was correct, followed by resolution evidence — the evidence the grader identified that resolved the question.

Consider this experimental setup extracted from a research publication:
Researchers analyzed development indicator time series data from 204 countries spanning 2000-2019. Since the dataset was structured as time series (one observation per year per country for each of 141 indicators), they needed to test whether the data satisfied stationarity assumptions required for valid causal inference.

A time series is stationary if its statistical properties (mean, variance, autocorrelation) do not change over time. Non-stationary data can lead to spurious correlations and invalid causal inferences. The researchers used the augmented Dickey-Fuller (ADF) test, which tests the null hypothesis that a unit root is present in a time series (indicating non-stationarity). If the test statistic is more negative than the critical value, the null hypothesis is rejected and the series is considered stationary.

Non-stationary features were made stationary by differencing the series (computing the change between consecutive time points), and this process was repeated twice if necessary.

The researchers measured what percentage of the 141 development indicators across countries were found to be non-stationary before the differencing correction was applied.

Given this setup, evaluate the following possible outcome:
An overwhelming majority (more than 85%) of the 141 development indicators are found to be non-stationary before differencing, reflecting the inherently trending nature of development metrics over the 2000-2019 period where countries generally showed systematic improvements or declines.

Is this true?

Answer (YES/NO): NO